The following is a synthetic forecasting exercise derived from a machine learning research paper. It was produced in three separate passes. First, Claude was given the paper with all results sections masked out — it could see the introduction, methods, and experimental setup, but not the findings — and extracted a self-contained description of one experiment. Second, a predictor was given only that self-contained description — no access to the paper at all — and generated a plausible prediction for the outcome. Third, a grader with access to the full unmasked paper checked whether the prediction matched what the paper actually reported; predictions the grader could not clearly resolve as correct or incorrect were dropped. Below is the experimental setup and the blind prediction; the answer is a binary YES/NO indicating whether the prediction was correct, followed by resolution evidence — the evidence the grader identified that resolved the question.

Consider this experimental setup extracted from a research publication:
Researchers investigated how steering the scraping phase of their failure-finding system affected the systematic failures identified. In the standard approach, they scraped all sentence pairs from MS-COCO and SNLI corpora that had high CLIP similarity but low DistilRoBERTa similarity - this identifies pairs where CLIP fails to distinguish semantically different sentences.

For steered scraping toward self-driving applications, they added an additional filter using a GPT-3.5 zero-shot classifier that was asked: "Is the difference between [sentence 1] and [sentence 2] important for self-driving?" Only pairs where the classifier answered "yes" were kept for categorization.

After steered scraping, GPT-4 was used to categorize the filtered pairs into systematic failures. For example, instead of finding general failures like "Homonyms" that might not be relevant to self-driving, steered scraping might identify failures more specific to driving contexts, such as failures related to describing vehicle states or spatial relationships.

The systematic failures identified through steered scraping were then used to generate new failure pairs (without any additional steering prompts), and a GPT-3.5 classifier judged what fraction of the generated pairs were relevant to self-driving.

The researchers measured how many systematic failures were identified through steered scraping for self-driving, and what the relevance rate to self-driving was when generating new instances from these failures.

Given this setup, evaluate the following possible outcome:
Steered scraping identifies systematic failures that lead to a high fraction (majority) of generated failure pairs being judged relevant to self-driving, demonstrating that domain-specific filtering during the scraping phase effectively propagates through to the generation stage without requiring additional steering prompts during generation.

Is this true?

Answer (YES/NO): YES